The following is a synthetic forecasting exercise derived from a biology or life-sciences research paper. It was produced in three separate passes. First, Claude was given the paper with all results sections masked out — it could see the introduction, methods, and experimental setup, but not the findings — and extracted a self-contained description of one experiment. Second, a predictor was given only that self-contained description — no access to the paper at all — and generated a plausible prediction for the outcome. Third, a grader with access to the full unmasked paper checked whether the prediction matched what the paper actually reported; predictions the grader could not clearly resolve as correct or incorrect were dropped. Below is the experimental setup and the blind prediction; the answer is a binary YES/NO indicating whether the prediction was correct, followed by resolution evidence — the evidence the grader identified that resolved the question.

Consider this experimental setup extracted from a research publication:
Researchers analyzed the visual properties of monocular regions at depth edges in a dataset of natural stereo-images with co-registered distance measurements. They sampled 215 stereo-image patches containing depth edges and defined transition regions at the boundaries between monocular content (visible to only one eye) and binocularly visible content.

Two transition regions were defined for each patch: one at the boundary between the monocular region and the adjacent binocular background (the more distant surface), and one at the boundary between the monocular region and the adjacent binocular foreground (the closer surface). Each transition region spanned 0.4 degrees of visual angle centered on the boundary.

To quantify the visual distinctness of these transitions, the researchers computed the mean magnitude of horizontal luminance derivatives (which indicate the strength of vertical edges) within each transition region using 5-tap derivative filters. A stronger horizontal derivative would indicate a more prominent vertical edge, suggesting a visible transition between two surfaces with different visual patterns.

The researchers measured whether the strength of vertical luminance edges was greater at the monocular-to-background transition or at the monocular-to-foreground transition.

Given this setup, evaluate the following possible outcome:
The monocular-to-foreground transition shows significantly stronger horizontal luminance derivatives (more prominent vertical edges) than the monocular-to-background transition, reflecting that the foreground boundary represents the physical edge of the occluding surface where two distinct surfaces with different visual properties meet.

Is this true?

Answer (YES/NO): YES